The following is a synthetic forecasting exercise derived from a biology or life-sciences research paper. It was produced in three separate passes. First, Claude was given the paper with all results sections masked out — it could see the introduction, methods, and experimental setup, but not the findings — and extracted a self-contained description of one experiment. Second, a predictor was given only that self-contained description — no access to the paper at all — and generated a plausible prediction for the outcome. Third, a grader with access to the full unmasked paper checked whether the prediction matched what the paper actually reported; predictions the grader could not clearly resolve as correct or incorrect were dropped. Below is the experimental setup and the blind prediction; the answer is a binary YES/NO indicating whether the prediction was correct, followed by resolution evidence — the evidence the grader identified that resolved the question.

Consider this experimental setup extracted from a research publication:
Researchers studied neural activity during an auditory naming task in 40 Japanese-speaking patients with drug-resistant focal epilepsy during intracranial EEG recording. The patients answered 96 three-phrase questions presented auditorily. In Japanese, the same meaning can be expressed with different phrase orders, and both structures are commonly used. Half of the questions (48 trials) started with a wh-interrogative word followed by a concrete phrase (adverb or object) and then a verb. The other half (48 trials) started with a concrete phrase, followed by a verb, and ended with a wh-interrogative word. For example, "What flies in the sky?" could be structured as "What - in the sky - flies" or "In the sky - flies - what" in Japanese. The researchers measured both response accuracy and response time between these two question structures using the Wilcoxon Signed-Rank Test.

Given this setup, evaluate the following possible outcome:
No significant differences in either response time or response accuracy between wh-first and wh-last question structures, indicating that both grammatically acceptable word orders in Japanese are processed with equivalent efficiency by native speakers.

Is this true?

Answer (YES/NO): YES